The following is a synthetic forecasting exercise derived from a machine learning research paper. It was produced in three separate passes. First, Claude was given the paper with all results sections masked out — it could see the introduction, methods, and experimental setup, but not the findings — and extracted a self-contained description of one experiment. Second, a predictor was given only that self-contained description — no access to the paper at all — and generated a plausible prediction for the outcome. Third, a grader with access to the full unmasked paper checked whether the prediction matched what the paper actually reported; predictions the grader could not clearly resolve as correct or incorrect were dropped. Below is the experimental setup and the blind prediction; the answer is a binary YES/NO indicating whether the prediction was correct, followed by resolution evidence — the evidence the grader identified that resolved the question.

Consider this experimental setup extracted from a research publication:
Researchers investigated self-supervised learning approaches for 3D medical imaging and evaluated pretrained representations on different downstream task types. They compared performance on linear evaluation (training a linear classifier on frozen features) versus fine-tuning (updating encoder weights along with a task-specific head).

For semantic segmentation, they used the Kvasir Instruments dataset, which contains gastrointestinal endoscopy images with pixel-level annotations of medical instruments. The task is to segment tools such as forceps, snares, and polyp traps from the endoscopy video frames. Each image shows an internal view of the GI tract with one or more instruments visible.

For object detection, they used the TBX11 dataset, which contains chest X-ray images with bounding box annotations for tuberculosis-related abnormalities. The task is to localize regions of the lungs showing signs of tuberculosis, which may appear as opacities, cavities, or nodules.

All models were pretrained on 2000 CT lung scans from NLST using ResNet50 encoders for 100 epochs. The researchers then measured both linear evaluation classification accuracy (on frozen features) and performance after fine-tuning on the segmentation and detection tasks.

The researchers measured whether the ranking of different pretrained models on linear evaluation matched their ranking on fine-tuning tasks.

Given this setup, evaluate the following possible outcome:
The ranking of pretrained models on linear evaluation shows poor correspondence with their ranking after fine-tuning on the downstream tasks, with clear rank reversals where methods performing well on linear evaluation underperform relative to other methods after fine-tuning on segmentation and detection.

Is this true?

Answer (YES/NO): NO